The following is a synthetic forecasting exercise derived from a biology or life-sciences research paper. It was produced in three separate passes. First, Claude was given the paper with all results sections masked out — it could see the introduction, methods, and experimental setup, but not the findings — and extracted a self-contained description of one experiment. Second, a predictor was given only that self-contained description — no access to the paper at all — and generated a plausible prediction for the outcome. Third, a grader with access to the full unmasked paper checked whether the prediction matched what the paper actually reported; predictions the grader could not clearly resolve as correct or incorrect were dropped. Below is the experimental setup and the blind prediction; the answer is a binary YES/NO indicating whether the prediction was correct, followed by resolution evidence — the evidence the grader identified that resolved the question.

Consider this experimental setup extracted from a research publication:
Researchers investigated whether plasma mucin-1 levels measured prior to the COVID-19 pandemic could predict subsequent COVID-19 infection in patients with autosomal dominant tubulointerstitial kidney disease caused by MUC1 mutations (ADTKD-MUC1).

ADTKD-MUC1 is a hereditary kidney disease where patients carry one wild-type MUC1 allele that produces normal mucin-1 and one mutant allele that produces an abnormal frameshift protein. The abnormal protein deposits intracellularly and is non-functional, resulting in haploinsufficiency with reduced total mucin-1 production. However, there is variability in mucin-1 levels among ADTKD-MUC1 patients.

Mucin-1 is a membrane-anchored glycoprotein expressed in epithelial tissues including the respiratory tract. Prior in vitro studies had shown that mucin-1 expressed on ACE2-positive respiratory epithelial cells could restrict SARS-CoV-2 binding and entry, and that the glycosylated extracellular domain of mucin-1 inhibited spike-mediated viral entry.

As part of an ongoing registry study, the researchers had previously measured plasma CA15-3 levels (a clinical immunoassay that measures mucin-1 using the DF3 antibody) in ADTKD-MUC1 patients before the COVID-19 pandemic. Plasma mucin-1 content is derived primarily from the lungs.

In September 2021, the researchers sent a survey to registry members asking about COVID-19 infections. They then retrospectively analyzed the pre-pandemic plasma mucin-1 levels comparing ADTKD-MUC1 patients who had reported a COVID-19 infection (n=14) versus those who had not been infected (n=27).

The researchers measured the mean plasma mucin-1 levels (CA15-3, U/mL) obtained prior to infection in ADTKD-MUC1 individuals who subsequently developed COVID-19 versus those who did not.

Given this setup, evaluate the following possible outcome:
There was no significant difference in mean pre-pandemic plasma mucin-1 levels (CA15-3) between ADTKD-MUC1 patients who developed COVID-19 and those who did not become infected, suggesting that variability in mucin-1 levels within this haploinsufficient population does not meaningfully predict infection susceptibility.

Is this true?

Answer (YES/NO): NO